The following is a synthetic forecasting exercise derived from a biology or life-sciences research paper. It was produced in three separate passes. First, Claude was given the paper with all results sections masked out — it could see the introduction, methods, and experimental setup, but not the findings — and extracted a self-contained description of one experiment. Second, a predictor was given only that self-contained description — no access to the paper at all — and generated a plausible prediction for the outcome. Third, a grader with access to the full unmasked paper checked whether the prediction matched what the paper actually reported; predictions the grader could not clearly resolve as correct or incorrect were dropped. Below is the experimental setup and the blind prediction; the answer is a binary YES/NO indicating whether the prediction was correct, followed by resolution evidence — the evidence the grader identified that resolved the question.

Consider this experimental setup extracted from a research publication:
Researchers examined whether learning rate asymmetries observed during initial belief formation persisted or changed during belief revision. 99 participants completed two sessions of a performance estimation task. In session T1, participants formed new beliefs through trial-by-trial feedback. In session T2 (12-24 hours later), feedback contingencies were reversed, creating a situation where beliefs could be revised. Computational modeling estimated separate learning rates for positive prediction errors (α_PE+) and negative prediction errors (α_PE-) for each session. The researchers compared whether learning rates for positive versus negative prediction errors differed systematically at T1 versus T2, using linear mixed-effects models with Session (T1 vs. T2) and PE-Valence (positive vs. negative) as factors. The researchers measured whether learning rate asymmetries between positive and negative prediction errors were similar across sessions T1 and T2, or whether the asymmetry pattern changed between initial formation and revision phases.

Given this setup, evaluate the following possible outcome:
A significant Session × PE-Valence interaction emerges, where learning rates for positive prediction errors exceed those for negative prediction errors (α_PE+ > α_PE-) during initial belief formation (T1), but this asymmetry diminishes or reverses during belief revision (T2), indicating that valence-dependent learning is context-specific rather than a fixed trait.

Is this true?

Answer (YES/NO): NO